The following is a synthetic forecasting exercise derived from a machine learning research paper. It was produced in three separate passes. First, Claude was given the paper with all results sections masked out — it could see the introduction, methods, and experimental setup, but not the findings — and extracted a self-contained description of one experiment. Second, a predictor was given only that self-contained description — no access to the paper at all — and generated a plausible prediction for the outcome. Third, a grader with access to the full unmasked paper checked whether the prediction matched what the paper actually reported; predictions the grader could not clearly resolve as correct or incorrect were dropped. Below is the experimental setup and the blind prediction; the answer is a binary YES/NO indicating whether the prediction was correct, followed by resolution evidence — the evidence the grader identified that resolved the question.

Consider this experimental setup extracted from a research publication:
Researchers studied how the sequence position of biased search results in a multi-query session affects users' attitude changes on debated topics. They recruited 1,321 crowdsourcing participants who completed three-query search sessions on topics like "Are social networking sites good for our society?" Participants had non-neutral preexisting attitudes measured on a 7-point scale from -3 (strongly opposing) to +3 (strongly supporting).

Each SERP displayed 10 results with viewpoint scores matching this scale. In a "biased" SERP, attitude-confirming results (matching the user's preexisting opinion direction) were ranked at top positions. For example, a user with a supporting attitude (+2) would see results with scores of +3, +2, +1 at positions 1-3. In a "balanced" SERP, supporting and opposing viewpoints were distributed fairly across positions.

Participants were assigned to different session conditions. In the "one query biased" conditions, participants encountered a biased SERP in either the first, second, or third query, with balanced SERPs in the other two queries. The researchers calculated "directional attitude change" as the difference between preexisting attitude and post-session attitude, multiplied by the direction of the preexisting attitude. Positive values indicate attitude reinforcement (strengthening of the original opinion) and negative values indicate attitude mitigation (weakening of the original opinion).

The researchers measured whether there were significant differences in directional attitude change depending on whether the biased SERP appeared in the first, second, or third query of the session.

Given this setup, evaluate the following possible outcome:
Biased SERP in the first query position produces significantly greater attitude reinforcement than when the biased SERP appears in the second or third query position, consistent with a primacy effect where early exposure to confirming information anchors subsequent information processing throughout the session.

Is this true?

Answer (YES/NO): NO